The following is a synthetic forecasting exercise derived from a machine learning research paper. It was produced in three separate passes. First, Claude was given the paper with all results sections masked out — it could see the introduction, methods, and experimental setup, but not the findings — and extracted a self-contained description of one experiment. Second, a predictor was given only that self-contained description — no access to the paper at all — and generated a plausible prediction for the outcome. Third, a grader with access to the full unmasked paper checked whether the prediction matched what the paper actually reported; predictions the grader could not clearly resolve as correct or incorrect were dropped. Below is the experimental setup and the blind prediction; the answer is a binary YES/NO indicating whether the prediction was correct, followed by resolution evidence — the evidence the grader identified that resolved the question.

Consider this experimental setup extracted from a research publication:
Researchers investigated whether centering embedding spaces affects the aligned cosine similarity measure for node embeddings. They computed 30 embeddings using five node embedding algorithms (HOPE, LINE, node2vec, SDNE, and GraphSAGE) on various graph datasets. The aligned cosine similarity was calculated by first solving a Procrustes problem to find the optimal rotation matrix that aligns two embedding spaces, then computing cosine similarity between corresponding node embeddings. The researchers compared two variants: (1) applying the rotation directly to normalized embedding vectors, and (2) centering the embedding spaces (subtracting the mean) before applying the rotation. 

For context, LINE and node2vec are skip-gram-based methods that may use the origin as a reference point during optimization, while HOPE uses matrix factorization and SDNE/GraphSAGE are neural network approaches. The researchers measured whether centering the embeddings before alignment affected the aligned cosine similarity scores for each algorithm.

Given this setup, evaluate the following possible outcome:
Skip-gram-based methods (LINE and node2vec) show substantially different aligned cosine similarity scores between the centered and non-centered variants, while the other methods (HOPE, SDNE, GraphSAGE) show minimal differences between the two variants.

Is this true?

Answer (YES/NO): YES